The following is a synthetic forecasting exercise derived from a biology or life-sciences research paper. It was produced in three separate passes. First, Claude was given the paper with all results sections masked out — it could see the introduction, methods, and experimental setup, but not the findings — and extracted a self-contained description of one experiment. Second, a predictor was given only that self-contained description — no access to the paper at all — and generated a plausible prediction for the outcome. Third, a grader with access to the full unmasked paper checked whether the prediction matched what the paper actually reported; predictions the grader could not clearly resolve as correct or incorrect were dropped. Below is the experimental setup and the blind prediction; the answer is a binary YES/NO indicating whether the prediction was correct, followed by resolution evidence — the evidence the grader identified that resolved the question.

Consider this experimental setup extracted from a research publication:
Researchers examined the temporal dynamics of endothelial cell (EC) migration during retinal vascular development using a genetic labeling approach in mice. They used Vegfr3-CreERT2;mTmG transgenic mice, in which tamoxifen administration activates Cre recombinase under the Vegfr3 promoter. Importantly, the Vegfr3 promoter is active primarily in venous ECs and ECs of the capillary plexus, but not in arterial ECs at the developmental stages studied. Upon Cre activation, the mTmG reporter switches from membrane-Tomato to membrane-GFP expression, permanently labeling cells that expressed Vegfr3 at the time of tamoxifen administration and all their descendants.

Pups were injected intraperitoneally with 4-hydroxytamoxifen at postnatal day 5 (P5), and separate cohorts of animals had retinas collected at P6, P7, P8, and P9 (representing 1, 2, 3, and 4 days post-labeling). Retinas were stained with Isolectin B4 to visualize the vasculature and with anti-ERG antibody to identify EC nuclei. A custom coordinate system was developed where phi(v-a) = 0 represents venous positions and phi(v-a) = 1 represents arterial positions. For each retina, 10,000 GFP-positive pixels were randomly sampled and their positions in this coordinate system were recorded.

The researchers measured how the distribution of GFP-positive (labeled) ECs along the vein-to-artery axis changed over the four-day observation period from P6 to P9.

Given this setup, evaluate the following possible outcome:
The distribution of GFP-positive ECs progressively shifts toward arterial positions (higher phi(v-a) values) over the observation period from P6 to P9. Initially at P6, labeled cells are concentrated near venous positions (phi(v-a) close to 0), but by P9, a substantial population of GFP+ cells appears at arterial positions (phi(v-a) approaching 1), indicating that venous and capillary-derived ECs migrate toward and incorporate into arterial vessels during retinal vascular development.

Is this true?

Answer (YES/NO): YES